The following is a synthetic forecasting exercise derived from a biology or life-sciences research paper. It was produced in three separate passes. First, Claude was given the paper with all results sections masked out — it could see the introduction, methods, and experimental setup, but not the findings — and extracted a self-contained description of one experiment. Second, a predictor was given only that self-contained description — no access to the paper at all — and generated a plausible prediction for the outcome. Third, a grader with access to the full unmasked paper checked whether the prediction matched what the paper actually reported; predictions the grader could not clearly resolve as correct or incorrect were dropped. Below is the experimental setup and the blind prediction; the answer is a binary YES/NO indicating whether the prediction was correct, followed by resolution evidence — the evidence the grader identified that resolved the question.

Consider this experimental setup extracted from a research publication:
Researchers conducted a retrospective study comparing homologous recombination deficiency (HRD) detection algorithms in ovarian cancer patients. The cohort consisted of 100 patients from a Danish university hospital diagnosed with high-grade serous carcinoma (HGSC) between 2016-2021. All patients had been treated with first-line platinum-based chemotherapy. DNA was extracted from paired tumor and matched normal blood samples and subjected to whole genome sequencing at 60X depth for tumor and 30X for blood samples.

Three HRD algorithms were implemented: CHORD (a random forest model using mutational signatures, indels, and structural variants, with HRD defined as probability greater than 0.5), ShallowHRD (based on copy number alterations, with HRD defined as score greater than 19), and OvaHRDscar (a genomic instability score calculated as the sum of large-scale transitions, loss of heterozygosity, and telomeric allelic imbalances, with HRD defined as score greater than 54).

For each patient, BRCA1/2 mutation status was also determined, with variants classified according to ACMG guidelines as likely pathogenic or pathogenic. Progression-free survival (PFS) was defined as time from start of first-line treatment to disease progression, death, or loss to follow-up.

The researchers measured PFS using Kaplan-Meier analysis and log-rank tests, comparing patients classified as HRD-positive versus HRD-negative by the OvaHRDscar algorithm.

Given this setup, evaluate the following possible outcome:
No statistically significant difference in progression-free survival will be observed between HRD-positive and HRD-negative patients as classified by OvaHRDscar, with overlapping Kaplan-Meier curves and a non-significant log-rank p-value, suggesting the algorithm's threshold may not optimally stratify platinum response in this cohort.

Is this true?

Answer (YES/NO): NO